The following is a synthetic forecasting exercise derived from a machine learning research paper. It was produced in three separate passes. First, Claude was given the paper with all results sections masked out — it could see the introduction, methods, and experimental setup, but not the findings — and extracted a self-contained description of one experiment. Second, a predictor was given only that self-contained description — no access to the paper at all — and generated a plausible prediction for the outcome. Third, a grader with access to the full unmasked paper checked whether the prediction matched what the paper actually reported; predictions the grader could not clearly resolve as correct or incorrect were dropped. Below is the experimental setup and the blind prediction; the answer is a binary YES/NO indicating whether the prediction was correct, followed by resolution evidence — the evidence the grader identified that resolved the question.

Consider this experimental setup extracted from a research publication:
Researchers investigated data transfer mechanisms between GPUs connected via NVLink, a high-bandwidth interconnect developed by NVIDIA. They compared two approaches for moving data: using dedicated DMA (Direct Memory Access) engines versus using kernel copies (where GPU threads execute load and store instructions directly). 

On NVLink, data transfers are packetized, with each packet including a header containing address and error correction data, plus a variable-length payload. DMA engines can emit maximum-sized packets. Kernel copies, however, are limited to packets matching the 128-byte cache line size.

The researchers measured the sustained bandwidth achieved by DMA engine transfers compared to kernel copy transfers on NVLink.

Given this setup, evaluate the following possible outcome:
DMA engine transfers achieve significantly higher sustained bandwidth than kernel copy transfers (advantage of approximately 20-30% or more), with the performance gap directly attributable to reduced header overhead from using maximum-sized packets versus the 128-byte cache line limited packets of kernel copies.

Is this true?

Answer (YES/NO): NO